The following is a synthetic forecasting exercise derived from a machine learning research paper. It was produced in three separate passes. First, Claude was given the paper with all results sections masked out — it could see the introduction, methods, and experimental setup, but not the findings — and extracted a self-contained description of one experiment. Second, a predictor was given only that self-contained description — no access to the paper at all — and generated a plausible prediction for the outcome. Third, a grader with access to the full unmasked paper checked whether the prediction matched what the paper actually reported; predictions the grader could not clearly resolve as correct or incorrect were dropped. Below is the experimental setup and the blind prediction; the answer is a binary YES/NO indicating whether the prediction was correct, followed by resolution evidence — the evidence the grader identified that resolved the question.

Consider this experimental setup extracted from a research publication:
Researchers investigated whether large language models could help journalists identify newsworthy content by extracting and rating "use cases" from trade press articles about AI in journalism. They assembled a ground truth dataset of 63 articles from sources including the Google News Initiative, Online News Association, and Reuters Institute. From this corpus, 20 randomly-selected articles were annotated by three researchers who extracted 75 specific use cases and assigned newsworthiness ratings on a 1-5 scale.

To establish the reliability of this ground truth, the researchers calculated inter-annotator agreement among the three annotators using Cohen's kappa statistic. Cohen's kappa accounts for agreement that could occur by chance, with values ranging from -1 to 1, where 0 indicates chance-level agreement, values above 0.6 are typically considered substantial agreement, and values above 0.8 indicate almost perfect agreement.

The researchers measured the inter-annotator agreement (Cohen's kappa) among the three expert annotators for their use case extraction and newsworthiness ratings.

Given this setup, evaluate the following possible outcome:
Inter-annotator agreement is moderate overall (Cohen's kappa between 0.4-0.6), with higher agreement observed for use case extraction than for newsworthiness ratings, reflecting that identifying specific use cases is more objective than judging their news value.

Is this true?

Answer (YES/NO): NO